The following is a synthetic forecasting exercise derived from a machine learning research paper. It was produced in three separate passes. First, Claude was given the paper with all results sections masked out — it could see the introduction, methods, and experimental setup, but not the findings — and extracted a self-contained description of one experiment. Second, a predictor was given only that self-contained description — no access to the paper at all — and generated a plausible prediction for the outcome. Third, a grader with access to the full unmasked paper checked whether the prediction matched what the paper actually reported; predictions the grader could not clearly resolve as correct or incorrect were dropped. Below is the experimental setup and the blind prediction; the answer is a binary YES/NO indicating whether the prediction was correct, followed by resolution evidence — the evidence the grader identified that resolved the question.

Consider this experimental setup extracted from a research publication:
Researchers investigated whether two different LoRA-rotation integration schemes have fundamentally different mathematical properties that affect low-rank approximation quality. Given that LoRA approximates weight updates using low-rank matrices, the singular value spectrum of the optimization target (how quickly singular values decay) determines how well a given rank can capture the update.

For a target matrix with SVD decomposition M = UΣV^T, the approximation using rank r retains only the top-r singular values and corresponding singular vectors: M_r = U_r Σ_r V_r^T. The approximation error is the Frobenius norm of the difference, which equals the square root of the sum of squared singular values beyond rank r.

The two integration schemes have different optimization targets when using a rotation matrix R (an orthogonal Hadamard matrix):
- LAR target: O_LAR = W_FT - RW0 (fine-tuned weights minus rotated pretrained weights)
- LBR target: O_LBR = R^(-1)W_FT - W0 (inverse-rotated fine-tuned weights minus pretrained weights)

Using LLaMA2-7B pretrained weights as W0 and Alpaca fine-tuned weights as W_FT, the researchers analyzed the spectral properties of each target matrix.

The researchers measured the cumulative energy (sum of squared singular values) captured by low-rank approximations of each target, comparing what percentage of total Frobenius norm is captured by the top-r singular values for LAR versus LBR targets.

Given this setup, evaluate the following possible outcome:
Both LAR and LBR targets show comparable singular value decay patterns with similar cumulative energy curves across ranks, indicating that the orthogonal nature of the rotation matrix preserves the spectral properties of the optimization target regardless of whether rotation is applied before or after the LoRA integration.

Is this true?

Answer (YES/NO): NO